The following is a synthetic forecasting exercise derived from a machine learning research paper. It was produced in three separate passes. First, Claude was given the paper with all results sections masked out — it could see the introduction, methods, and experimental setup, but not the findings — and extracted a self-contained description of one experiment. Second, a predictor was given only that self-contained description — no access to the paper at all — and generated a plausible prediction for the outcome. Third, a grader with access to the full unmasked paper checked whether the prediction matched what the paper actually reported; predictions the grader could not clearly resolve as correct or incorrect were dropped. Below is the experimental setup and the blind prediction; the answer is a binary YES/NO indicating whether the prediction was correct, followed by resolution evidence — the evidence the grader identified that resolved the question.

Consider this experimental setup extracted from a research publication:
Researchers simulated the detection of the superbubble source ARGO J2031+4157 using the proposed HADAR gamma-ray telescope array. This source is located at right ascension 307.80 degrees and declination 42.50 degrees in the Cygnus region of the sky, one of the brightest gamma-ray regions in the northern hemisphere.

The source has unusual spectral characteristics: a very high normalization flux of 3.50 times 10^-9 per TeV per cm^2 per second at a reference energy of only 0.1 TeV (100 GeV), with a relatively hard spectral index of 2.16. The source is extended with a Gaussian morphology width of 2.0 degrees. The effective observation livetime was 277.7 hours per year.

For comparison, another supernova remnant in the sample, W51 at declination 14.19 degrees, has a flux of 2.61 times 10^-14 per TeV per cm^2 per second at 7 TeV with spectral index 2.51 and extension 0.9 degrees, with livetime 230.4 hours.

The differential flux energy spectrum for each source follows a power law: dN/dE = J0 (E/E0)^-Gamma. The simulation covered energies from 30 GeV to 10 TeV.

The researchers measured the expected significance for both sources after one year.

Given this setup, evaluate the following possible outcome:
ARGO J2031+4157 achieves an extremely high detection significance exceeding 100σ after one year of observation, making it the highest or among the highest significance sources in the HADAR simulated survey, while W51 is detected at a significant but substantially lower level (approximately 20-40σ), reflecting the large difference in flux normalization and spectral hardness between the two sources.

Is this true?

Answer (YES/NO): NO